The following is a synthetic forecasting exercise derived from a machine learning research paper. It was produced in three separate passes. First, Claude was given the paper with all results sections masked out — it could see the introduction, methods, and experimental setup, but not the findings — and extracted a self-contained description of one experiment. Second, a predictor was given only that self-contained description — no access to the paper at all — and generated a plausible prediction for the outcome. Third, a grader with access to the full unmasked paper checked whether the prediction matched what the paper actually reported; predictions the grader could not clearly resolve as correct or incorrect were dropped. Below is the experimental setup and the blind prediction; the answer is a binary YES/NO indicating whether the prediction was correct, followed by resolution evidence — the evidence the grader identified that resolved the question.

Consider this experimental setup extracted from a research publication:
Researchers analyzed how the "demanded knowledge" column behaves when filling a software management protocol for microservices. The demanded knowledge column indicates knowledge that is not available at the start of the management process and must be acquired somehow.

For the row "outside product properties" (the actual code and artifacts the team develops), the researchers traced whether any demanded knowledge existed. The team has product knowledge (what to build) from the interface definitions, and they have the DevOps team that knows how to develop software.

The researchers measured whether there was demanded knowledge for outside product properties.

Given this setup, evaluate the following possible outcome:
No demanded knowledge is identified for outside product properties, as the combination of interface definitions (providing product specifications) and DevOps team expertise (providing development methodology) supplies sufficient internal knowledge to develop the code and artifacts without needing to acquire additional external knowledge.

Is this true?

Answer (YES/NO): YES